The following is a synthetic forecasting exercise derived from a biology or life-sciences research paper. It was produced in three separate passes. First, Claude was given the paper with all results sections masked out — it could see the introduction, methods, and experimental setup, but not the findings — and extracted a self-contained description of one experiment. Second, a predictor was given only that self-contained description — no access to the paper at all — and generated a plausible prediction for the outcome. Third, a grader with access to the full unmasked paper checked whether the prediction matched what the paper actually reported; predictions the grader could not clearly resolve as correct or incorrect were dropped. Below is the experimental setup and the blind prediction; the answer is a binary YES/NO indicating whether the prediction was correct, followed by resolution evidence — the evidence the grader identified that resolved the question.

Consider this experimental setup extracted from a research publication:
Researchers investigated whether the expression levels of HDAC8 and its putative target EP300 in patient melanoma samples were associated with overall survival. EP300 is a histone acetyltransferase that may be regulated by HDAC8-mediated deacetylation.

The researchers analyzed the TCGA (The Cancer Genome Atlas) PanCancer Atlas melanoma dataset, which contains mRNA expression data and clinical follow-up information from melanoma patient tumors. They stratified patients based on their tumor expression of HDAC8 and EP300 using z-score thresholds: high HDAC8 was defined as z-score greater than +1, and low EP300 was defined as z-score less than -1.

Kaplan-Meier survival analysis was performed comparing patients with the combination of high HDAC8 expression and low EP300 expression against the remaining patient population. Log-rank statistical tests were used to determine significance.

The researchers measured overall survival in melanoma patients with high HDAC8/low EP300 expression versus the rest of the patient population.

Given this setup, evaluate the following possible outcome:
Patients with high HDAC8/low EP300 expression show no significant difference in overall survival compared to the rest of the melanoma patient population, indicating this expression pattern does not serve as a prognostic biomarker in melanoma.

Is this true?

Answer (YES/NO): NO